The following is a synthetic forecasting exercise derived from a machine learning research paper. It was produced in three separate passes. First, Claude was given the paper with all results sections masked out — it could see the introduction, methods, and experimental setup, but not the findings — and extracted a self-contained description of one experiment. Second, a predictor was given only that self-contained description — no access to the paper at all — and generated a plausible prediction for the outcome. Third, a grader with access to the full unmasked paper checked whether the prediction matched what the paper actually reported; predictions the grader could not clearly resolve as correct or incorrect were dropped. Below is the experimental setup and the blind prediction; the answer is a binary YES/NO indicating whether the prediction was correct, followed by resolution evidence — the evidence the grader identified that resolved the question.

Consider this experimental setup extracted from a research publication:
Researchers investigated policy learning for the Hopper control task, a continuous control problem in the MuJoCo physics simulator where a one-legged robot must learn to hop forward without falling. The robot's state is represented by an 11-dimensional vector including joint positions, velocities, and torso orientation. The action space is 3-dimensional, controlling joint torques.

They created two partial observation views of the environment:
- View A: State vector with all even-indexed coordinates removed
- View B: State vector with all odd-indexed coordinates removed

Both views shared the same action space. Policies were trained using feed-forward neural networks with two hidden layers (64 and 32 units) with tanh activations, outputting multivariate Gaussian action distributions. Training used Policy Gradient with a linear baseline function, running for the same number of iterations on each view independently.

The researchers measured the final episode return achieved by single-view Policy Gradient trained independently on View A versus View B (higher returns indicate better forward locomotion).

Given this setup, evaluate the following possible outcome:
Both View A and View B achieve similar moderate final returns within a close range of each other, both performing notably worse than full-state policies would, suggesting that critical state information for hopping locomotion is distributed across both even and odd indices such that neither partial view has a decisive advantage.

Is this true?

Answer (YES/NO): NO